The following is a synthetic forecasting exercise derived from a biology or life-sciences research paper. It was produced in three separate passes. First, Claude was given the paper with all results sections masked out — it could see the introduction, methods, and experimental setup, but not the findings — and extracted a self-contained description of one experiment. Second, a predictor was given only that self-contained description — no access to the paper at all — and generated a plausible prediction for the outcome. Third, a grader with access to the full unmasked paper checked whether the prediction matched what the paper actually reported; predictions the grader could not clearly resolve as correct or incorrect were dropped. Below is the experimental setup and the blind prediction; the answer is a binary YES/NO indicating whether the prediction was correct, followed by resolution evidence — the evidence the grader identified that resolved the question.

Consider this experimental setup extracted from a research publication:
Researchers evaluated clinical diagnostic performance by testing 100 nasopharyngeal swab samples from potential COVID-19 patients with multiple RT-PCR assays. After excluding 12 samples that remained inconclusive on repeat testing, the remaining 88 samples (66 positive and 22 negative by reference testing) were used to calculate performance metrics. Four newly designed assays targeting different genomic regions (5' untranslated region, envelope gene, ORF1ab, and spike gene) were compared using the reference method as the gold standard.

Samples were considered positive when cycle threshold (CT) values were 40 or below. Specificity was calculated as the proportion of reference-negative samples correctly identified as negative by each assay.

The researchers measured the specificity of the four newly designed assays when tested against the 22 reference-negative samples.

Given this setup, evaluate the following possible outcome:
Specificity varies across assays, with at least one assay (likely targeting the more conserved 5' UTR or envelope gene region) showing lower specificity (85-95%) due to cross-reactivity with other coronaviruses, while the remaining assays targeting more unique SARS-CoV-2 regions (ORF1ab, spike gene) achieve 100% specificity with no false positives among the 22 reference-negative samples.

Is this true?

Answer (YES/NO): NO